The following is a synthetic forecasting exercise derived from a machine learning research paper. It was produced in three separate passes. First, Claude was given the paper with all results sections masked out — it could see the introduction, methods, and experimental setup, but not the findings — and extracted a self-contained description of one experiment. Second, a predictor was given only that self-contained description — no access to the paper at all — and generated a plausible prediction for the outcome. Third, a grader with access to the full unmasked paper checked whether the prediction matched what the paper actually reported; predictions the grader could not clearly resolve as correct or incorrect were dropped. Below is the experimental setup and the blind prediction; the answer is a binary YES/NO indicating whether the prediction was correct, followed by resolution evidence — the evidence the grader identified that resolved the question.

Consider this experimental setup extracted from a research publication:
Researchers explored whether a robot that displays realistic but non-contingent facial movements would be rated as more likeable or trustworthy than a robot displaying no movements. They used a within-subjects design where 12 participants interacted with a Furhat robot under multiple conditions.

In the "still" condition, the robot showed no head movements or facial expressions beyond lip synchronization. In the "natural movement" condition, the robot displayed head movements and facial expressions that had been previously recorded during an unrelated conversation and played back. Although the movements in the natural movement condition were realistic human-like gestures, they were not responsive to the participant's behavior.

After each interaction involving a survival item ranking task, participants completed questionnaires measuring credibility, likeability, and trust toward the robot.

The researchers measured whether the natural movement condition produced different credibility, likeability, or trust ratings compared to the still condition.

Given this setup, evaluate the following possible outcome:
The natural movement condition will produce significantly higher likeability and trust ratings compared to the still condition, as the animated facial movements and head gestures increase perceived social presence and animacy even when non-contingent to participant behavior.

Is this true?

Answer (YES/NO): NO